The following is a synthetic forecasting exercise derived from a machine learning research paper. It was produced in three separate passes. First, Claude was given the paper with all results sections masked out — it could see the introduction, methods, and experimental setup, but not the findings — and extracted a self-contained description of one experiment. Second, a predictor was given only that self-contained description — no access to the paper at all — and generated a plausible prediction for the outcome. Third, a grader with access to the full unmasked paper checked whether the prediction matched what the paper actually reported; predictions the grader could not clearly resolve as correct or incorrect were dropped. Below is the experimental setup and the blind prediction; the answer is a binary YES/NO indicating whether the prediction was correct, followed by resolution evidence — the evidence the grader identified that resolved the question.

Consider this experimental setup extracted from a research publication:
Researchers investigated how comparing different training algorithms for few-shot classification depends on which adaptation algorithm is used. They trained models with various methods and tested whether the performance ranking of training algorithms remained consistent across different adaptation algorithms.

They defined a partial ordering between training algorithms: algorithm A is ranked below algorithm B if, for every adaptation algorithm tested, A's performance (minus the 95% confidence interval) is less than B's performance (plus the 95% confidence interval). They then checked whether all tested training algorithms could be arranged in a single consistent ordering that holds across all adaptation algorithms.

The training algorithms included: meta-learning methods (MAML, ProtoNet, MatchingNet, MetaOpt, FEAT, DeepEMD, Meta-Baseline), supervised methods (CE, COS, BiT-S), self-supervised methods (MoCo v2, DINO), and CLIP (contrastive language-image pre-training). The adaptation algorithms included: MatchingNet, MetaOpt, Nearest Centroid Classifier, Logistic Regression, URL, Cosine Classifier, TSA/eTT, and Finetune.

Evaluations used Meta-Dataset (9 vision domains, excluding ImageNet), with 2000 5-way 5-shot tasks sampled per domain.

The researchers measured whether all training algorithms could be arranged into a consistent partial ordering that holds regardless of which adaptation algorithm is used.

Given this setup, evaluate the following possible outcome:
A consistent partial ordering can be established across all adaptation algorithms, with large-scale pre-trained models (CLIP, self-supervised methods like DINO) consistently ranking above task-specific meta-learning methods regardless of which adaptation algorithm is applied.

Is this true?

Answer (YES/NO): YES